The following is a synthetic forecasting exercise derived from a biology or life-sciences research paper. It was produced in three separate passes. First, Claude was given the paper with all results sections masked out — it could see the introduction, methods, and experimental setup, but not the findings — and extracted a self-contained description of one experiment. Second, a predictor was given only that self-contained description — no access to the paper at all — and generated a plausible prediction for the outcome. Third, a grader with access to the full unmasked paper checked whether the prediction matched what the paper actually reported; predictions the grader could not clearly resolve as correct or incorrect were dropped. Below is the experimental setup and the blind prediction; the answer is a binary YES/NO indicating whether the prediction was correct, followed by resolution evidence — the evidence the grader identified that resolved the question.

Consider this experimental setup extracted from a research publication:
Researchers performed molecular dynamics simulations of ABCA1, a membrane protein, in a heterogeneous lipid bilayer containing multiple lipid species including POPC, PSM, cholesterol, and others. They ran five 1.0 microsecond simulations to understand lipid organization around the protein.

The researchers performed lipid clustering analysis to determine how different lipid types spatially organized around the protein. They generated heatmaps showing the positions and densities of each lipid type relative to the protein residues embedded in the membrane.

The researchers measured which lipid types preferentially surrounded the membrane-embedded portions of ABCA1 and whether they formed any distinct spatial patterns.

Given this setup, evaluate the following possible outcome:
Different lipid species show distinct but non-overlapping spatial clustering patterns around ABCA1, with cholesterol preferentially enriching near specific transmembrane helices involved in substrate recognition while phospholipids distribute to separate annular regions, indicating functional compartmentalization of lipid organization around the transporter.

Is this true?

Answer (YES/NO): NO